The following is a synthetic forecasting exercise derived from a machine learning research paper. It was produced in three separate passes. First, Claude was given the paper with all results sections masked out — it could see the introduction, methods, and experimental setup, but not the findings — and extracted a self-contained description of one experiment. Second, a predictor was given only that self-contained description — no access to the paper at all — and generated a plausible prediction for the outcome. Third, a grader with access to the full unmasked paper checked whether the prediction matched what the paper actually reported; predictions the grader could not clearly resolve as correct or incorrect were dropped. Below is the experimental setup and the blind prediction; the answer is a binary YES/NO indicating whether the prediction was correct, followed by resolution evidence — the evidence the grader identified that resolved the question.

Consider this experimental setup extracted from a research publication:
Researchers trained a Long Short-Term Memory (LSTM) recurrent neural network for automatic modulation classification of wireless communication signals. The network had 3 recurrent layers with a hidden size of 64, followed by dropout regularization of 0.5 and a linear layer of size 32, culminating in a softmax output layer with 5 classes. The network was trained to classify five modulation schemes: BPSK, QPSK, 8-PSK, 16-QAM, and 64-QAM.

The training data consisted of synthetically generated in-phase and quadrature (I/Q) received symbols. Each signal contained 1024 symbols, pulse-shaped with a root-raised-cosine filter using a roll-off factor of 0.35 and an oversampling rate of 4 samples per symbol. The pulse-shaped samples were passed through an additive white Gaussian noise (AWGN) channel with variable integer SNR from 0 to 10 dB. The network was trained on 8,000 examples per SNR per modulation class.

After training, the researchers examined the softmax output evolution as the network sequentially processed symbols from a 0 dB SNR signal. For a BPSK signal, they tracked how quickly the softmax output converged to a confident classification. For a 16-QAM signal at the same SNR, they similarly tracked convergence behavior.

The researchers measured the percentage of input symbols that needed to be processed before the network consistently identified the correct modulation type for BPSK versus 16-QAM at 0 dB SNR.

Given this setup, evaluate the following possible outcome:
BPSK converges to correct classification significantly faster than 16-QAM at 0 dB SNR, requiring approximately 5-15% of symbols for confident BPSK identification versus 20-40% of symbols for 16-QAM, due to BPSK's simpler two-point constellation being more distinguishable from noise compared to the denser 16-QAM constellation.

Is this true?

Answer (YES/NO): NO